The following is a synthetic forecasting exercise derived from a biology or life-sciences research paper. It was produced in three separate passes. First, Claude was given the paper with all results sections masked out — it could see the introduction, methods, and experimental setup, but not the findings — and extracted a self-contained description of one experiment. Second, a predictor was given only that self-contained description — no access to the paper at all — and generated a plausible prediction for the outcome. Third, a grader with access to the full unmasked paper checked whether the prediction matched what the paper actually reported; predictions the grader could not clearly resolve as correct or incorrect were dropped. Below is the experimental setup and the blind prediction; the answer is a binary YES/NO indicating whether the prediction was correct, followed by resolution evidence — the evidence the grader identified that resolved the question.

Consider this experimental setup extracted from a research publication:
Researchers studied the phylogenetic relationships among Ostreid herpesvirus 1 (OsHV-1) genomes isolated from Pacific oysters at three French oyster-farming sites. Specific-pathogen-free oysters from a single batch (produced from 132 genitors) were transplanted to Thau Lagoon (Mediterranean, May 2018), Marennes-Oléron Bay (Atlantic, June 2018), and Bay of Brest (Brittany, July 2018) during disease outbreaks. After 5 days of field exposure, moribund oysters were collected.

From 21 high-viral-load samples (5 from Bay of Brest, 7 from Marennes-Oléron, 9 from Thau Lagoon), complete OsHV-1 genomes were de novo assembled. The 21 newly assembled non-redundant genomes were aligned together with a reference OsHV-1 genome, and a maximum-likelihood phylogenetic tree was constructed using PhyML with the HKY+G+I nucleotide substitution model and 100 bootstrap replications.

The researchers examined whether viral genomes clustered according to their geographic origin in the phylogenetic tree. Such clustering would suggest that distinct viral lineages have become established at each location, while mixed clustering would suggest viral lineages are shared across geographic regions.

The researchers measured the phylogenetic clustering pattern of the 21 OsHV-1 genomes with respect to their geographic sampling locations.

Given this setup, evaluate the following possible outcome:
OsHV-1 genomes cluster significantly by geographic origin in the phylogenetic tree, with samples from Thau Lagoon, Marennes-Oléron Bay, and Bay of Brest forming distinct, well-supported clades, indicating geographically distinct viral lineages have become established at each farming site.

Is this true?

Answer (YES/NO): NO